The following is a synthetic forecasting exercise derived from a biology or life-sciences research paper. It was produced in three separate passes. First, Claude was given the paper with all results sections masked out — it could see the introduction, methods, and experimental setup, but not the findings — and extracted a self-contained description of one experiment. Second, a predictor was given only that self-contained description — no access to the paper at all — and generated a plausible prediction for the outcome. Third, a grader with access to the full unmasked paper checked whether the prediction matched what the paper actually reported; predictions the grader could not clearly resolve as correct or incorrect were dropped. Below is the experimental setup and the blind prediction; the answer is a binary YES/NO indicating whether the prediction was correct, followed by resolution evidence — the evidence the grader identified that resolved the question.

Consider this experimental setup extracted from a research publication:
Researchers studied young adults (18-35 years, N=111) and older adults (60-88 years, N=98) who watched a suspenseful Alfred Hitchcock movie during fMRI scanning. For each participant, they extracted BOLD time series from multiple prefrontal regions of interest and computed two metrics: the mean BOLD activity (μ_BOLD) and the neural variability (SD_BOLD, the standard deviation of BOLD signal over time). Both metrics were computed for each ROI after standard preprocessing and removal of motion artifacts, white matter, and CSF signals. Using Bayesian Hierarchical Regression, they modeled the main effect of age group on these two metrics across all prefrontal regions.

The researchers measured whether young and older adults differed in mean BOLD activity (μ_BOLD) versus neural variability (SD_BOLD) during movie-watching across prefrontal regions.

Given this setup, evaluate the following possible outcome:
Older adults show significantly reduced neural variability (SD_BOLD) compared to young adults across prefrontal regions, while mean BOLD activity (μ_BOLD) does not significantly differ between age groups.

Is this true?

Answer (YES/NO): NO